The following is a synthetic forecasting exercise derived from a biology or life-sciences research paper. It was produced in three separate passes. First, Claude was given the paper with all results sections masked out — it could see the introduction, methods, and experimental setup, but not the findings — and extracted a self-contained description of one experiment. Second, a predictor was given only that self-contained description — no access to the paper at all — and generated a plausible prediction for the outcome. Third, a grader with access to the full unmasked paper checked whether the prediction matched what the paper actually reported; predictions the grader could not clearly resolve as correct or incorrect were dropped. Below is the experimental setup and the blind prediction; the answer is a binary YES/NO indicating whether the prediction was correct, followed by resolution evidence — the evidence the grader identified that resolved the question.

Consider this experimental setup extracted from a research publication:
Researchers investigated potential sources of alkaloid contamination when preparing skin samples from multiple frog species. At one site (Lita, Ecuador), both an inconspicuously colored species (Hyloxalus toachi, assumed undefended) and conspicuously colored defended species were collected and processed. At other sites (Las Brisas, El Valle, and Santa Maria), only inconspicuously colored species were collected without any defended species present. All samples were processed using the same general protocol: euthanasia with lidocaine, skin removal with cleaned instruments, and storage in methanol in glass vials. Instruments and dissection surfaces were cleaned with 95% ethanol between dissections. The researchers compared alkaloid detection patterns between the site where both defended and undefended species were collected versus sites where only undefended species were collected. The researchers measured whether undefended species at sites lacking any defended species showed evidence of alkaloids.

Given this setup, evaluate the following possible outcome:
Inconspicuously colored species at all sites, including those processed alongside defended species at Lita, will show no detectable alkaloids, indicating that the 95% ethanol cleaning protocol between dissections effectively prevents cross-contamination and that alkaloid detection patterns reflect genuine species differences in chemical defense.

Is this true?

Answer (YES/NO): NO